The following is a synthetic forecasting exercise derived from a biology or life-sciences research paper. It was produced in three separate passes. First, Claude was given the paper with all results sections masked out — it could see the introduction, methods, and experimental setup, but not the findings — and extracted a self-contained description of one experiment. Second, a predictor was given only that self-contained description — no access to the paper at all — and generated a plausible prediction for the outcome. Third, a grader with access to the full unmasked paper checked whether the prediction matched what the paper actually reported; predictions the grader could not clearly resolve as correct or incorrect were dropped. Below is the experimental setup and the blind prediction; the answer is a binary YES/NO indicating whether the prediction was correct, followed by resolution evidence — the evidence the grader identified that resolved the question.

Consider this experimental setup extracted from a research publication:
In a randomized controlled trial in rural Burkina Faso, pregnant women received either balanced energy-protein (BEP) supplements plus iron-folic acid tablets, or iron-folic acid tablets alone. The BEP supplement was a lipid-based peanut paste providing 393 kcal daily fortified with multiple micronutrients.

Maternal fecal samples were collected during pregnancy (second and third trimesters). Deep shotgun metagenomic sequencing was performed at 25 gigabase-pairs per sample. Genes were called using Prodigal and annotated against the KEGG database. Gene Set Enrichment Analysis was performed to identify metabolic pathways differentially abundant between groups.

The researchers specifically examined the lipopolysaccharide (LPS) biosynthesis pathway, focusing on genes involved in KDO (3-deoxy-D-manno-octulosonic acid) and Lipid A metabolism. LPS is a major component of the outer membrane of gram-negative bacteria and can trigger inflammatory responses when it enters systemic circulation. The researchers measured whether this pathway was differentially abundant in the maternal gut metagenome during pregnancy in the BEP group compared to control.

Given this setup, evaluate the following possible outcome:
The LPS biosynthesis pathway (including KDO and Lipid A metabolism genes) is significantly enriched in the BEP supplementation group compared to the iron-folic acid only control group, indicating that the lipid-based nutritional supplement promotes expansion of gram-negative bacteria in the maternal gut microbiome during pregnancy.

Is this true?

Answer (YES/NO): NO